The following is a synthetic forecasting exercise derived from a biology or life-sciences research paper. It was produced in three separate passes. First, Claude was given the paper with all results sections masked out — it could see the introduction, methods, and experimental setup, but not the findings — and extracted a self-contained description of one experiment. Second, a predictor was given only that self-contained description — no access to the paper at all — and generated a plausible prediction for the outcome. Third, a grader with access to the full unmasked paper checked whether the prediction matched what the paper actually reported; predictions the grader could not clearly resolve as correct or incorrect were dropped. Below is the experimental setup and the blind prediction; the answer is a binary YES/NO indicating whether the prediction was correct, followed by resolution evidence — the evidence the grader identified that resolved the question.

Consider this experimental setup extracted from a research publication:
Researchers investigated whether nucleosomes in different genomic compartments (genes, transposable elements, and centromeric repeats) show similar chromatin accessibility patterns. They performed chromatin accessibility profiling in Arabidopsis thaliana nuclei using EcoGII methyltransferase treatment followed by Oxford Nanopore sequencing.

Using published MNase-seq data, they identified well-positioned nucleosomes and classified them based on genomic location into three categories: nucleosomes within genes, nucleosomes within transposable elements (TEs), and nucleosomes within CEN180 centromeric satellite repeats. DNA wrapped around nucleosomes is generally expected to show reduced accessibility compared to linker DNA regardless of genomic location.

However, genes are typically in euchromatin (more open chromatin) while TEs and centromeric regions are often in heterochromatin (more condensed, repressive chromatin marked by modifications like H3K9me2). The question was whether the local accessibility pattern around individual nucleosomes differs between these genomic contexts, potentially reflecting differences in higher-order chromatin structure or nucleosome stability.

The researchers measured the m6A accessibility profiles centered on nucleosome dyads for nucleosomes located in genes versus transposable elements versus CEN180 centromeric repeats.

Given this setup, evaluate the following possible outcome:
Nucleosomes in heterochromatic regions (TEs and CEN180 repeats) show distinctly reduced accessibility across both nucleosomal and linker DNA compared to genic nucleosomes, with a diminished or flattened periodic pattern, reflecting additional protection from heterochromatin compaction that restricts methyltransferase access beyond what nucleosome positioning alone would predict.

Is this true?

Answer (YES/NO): NO